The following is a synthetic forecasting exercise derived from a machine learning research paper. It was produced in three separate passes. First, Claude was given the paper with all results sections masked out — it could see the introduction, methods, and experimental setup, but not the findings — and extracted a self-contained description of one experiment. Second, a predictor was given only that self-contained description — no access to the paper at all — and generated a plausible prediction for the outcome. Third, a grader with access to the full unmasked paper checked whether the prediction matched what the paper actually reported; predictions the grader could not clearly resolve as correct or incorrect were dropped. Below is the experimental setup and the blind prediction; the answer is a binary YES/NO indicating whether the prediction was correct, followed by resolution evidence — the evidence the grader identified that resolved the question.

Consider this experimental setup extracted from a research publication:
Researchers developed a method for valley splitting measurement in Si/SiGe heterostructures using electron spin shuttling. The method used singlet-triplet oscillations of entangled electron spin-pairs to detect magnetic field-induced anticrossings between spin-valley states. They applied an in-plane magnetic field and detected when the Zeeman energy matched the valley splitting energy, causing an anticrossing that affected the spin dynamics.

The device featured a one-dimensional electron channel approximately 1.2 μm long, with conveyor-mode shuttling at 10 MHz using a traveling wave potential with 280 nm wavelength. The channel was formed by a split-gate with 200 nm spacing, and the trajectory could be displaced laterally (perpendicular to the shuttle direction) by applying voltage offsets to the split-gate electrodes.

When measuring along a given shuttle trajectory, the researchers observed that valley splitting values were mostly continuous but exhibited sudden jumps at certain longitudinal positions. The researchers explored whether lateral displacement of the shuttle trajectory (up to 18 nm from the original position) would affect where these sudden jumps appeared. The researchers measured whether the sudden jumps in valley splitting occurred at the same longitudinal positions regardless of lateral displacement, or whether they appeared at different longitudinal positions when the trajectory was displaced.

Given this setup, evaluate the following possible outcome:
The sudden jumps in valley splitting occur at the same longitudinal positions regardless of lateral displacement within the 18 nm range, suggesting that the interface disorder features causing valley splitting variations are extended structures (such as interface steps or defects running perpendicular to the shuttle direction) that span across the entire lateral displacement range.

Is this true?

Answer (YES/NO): NO